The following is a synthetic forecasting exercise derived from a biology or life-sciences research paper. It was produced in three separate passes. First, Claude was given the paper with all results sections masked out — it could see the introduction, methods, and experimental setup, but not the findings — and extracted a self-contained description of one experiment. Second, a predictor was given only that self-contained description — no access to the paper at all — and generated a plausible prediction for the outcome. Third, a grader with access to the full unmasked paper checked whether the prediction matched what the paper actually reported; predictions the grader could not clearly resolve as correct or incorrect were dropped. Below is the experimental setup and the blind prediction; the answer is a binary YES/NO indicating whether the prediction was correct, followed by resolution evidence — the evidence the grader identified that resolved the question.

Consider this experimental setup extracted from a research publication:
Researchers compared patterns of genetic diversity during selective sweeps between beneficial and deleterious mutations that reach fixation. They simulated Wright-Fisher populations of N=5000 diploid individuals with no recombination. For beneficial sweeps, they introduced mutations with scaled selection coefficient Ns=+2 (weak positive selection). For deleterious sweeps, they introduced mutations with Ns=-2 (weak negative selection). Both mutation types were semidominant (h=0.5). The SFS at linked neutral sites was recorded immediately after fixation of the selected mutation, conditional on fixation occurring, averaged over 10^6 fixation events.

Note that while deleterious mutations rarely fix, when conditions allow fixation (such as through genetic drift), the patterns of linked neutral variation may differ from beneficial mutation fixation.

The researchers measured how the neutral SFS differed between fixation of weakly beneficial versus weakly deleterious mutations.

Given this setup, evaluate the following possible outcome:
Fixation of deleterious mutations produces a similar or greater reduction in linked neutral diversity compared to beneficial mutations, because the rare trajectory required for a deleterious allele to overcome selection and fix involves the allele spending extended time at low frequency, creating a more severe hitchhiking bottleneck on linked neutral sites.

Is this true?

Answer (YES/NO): YES